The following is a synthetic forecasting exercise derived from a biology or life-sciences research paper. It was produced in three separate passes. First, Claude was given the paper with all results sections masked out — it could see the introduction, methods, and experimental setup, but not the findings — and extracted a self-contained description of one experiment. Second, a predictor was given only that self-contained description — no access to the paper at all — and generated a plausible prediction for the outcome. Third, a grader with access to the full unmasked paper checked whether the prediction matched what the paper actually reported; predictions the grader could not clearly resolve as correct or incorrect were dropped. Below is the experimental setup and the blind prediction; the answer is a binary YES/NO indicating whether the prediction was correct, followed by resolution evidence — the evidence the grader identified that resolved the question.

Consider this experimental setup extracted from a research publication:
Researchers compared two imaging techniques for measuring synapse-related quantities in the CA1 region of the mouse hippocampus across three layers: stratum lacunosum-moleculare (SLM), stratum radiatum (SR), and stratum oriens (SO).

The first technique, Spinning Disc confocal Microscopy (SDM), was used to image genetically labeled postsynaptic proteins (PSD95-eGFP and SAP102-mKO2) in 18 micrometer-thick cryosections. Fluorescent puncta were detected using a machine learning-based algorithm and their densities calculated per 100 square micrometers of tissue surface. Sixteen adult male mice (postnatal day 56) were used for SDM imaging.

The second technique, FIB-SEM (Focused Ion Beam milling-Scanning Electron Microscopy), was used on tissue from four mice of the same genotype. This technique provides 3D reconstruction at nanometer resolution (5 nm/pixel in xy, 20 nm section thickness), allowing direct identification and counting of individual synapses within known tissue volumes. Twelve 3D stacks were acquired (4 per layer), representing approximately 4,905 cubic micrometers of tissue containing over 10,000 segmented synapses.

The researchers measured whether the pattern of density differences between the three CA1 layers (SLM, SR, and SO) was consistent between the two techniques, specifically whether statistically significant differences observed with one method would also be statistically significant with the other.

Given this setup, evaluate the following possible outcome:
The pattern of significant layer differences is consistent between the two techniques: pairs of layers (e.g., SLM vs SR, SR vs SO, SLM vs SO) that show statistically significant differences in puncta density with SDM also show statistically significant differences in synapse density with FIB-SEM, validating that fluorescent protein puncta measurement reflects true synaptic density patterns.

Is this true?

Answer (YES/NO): NO